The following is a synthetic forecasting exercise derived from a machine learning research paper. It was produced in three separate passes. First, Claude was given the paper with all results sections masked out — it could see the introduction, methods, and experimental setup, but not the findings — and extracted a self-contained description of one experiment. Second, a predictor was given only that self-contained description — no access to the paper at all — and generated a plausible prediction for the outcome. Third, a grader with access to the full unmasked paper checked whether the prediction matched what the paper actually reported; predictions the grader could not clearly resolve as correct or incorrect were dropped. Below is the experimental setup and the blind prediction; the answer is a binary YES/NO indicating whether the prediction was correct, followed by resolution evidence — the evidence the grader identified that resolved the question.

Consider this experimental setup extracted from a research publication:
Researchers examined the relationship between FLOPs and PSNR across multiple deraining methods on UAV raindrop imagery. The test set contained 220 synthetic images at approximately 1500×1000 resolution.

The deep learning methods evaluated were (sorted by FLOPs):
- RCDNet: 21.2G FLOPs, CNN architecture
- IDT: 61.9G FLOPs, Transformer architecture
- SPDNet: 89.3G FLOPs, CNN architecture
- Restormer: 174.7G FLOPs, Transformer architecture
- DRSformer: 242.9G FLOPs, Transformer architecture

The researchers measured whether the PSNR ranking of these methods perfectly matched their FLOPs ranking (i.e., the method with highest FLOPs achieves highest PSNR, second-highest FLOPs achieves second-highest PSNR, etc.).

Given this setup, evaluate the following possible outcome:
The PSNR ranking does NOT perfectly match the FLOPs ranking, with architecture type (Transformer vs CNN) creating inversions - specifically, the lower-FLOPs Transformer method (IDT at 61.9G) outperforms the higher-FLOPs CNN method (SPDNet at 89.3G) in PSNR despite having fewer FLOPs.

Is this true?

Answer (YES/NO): NO